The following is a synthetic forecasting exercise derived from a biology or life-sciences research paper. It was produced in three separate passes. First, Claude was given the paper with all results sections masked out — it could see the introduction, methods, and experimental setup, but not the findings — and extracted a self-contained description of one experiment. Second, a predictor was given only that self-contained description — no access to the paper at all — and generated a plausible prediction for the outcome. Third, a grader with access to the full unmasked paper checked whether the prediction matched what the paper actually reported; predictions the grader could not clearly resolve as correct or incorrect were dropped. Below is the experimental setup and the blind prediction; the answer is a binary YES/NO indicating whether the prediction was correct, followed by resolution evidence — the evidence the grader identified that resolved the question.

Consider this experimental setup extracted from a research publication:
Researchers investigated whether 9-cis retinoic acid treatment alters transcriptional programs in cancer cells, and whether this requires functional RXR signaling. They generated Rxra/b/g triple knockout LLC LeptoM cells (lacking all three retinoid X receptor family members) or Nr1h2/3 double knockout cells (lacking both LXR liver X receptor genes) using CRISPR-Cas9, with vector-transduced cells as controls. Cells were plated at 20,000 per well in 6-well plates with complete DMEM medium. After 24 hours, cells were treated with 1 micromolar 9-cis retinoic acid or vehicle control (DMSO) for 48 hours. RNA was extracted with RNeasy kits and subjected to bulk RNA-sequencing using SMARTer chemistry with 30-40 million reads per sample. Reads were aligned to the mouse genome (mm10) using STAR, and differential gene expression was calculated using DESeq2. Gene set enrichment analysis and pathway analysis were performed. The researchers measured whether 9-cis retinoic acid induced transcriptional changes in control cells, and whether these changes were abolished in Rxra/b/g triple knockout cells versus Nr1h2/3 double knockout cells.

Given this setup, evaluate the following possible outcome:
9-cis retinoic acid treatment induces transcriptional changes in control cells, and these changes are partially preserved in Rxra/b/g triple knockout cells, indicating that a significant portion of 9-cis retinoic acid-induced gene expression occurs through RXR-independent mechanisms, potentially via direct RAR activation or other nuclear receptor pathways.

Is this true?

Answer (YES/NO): NO